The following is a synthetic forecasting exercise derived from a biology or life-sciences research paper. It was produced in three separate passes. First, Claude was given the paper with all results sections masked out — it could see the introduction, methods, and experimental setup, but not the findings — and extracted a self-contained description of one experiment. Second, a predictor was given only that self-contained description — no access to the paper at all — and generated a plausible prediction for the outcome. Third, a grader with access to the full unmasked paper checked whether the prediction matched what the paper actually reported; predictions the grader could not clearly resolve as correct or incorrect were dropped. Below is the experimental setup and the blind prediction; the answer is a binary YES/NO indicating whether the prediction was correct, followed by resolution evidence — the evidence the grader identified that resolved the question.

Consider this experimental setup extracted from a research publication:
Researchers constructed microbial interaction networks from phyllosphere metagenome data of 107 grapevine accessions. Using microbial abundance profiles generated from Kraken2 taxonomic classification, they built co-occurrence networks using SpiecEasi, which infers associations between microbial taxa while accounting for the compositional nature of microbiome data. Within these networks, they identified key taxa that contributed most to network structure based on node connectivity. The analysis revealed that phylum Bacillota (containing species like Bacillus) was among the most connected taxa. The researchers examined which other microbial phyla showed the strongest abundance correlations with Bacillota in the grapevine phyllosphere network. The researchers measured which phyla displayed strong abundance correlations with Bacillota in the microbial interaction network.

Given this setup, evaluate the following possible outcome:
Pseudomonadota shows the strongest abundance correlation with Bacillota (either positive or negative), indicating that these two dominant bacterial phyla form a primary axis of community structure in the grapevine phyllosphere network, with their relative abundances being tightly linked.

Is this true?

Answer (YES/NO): NO